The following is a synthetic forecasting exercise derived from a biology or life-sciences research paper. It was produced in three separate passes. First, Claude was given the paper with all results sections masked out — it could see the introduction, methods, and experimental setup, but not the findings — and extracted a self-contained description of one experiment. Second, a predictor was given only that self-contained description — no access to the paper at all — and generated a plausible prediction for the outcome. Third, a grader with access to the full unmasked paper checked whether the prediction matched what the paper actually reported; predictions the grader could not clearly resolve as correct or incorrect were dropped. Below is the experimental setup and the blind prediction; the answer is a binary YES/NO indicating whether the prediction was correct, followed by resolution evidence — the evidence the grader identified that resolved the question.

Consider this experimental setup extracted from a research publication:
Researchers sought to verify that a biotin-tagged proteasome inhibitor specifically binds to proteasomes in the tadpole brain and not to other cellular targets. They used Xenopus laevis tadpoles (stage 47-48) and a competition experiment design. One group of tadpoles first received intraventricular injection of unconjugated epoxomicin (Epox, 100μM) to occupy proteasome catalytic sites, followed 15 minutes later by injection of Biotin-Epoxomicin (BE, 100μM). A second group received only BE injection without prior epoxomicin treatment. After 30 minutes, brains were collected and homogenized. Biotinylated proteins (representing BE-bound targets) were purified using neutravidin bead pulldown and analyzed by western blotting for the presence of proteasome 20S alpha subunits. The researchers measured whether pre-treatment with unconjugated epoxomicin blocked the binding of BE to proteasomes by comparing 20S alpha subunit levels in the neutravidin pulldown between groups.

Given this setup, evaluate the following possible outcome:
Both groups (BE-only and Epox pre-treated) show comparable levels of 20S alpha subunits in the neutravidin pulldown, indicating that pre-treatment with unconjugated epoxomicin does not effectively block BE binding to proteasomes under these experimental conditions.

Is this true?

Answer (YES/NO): NO